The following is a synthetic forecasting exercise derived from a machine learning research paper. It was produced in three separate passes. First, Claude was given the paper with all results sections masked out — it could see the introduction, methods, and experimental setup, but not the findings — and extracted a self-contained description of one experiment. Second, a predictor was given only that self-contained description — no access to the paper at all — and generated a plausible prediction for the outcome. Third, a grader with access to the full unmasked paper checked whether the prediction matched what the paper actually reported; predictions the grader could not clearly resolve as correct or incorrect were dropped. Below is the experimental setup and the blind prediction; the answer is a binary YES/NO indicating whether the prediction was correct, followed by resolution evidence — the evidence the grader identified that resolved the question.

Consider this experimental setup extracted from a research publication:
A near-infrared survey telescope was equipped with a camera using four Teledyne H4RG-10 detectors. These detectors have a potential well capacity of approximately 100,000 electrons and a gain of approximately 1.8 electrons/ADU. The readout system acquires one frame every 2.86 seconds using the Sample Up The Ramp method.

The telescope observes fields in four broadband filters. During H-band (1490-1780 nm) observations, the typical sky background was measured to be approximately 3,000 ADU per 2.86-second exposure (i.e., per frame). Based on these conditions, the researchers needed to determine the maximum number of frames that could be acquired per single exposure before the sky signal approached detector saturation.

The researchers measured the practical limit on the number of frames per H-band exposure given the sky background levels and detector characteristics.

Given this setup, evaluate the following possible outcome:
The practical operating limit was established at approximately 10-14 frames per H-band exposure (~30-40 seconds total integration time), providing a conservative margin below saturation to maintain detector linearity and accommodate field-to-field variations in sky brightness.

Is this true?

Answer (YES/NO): NO